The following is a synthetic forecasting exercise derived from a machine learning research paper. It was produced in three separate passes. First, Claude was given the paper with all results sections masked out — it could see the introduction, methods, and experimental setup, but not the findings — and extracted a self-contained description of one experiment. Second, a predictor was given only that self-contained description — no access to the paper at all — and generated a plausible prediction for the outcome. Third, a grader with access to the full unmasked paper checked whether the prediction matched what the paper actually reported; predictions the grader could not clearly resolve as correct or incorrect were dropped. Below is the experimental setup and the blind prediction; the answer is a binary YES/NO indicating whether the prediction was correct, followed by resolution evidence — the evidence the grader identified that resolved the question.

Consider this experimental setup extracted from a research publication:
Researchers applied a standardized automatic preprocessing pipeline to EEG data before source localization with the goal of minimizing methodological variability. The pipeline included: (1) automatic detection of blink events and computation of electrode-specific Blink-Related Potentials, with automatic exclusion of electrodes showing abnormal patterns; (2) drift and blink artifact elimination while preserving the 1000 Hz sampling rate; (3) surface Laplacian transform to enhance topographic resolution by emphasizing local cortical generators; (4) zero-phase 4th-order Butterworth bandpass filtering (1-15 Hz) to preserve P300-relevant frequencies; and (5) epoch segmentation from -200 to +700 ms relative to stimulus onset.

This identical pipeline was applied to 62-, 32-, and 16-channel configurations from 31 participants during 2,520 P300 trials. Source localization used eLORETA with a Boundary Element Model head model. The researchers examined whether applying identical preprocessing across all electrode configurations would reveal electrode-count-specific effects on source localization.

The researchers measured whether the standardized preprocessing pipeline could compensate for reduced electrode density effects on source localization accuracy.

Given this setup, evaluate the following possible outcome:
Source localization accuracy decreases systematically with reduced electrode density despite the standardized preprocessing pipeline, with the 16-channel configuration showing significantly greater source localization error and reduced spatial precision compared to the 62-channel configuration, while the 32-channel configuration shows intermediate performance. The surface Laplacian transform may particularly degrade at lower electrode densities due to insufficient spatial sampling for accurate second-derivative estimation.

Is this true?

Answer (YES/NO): YES